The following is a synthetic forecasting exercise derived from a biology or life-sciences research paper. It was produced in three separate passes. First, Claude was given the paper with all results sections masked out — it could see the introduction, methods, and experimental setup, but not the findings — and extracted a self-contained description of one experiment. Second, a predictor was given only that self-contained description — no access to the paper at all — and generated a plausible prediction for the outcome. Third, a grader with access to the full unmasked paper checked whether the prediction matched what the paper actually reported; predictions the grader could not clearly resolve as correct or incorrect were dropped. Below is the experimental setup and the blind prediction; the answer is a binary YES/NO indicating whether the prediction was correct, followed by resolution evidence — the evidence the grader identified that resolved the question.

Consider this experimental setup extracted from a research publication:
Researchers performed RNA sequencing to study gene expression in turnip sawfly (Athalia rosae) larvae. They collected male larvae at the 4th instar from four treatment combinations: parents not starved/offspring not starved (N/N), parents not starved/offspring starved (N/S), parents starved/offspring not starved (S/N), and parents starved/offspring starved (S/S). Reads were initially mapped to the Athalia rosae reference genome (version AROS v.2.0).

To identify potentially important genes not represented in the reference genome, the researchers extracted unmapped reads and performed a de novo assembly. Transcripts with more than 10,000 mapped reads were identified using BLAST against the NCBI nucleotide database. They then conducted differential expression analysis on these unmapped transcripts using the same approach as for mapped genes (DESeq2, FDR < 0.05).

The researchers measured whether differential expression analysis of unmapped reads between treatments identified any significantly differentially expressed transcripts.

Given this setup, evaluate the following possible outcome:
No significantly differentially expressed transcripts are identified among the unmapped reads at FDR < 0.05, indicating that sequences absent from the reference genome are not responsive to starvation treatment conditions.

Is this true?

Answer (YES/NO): NO